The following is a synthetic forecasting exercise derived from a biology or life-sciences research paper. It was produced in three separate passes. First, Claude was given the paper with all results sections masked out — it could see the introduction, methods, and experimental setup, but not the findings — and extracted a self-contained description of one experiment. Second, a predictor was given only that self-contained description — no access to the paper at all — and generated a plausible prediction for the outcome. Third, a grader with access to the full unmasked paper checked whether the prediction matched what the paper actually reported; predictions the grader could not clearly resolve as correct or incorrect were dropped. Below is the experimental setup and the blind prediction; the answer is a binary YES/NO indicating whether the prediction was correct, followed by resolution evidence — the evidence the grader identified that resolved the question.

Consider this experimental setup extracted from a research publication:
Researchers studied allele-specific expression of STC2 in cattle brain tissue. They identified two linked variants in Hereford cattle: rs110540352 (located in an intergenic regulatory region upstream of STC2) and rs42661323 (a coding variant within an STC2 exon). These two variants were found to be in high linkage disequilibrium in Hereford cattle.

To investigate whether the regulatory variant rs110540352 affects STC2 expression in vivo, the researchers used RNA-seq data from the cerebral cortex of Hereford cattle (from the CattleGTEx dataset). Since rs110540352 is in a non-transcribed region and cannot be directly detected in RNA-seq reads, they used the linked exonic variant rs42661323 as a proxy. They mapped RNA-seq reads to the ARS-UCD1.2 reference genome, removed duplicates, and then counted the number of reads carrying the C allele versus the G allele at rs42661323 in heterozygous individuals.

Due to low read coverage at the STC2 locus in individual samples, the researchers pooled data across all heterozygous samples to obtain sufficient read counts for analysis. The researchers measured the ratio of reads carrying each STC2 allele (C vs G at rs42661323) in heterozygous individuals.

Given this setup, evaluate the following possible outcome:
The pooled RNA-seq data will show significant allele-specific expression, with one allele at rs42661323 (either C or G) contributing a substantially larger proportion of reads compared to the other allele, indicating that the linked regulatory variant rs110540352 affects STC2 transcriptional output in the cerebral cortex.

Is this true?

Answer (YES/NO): YES